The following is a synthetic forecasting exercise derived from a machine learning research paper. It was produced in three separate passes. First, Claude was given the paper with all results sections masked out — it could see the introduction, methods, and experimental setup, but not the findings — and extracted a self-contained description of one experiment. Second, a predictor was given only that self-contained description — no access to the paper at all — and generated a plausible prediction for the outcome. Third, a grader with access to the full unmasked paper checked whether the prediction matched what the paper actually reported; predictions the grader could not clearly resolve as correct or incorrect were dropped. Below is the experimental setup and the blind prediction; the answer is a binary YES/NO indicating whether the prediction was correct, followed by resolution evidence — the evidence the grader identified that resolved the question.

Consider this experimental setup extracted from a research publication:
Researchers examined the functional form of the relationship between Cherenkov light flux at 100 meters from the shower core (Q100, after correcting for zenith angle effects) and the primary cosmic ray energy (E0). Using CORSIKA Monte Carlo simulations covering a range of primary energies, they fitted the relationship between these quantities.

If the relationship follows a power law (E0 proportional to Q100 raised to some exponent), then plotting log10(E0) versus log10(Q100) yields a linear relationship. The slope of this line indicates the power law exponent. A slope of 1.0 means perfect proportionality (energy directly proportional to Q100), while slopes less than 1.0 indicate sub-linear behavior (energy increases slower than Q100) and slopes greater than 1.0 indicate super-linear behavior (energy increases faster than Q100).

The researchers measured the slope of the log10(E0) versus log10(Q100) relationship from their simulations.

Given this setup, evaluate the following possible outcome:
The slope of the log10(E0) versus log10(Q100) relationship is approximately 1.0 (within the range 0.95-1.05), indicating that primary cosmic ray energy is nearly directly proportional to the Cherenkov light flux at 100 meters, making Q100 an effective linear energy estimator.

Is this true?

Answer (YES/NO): NO